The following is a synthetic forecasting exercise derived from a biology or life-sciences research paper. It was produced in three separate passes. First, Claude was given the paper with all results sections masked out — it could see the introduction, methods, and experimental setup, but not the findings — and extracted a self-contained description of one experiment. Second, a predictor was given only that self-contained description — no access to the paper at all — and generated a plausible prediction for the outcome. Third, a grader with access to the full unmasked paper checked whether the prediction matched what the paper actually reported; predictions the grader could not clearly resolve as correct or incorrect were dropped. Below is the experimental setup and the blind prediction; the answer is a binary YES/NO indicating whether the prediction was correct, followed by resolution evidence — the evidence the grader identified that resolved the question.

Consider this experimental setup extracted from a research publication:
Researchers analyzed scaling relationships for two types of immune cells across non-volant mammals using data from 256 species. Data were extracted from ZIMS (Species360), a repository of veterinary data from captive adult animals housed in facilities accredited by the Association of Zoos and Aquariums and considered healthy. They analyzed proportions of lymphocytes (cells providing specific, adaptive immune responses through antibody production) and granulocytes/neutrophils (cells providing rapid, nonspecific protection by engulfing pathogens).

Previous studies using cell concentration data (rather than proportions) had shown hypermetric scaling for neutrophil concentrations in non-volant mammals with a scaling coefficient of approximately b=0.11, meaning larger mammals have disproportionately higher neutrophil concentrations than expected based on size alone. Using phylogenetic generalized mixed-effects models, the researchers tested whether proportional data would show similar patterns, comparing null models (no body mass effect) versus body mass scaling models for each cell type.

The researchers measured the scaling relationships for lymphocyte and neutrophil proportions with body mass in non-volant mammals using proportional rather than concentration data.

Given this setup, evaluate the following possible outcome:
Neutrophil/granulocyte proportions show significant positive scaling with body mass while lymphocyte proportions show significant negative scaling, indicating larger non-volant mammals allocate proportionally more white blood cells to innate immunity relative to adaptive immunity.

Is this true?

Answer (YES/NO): YES